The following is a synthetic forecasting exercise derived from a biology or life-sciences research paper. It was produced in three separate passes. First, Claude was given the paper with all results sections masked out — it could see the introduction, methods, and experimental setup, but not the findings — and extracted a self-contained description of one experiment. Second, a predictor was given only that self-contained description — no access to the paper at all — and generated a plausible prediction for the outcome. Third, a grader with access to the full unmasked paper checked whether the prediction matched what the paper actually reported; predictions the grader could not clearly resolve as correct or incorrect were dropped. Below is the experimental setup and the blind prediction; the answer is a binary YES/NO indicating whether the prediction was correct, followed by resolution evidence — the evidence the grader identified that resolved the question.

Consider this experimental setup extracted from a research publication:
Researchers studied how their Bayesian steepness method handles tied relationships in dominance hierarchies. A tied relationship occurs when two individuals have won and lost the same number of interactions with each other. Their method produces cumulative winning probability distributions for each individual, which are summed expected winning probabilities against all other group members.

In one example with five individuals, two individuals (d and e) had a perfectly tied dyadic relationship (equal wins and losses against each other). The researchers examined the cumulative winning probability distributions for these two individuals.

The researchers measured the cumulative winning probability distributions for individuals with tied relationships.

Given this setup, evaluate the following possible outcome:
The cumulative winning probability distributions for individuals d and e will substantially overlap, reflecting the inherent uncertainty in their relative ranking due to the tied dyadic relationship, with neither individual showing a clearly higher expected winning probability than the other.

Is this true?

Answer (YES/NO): YES